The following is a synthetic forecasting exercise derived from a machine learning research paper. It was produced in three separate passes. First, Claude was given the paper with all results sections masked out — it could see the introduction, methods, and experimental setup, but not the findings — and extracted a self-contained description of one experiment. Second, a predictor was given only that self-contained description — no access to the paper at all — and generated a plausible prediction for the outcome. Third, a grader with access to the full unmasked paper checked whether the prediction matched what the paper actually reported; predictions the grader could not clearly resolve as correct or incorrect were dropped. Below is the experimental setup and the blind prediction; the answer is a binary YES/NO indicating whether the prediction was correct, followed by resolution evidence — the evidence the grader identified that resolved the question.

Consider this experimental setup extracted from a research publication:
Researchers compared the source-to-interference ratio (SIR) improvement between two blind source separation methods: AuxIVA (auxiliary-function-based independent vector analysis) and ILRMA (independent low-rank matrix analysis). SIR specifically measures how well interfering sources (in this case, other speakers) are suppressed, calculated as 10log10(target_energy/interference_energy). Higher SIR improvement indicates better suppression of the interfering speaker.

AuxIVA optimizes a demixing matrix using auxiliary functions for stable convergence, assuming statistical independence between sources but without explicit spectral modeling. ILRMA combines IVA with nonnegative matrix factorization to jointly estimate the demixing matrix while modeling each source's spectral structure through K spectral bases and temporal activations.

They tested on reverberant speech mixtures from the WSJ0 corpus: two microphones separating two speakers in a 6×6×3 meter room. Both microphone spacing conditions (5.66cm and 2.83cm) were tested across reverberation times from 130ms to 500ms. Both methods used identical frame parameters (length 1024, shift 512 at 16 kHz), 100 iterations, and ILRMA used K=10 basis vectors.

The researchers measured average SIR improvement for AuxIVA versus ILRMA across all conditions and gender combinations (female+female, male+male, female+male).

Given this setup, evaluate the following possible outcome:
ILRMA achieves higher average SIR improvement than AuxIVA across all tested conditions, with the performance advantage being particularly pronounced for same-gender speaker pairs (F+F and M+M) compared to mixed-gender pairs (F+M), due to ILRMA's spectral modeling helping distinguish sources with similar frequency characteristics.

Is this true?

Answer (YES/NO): NO